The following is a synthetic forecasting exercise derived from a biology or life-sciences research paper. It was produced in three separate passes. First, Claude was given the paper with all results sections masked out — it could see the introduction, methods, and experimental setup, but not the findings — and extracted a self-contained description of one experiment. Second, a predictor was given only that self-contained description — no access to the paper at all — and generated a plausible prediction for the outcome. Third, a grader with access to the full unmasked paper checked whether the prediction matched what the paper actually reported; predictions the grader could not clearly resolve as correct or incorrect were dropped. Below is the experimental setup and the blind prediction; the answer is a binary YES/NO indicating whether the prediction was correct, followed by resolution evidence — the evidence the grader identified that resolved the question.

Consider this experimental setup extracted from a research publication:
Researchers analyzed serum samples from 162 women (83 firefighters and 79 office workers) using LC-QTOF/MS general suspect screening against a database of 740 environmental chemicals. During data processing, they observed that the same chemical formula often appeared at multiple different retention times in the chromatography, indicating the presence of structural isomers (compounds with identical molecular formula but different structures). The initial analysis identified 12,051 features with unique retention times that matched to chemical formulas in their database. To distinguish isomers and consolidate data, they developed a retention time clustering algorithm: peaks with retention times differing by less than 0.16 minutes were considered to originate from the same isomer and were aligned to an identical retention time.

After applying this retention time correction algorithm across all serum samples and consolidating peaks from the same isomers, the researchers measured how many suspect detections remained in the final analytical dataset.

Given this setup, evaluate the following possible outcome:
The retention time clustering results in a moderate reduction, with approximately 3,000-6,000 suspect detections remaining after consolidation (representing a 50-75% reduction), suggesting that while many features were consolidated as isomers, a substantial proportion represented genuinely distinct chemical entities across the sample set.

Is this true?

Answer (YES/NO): YES